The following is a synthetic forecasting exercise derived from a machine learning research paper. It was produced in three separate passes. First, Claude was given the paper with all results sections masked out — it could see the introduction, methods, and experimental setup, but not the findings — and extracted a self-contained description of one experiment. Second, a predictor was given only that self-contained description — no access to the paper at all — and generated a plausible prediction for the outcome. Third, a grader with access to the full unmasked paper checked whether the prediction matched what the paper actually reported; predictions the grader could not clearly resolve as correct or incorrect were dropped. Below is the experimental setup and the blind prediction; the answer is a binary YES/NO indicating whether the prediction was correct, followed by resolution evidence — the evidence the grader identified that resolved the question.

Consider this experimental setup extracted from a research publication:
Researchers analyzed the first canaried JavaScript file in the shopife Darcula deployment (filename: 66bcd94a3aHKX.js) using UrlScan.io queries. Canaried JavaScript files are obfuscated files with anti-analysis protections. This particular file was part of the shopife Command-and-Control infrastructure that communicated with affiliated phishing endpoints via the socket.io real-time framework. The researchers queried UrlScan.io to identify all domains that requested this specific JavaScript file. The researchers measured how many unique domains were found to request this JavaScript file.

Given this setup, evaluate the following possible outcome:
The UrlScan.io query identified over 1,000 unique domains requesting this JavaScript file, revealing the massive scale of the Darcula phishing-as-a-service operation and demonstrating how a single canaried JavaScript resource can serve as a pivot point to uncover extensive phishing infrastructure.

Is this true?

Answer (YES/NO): YES